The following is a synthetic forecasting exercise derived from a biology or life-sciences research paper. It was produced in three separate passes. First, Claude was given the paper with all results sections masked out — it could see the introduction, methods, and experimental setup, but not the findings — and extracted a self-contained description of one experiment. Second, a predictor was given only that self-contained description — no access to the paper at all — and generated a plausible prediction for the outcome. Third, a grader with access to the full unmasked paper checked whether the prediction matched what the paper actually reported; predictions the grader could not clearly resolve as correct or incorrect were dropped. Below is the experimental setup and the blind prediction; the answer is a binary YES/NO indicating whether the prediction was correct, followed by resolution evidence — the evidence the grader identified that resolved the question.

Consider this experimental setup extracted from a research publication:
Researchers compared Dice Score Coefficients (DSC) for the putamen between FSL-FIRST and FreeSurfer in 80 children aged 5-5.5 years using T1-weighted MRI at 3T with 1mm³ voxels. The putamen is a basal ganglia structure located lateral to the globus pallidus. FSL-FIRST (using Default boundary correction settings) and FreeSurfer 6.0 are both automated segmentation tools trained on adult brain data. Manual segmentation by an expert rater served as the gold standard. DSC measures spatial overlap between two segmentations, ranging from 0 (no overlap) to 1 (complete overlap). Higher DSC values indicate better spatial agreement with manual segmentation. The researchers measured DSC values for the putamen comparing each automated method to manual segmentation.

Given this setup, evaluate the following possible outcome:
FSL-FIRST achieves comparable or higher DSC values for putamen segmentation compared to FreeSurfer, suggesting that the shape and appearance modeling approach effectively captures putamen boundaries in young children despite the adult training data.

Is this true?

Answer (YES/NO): YES